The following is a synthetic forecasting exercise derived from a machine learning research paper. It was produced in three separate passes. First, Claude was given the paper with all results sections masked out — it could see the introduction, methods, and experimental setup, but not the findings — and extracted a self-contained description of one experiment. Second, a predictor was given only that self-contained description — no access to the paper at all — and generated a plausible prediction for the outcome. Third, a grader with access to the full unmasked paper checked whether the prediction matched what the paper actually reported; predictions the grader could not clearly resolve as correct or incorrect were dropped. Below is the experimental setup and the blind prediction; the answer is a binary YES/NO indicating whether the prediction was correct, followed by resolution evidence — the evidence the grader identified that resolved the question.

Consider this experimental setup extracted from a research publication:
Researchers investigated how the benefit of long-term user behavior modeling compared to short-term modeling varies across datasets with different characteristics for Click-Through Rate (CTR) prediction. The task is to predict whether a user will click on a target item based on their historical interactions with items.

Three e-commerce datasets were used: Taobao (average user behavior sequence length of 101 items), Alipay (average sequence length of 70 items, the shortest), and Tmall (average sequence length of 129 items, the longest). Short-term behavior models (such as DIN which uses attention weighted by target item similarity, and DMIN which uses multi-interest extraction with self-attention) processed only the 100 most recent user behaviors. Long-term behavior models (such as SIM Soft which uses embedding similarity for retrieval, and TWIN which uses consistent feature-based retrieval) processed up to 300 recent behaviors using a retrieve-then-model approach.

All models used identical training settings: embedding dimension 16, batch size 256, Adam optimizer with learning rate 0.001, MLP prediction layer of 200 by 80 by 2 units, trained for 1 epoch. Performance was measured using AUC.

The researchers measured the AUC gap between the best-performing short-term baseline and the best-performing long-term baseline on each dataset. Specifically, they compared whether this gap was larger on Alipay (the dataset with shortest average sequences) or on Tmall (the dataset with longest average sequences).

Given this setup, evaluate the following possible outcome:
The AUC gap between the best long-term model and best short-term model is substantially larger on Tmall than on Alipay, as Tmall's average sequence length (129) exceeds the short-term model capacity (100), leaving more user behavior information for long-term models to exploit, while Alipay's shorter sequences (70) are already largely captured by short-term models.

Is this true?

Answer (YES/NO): NO